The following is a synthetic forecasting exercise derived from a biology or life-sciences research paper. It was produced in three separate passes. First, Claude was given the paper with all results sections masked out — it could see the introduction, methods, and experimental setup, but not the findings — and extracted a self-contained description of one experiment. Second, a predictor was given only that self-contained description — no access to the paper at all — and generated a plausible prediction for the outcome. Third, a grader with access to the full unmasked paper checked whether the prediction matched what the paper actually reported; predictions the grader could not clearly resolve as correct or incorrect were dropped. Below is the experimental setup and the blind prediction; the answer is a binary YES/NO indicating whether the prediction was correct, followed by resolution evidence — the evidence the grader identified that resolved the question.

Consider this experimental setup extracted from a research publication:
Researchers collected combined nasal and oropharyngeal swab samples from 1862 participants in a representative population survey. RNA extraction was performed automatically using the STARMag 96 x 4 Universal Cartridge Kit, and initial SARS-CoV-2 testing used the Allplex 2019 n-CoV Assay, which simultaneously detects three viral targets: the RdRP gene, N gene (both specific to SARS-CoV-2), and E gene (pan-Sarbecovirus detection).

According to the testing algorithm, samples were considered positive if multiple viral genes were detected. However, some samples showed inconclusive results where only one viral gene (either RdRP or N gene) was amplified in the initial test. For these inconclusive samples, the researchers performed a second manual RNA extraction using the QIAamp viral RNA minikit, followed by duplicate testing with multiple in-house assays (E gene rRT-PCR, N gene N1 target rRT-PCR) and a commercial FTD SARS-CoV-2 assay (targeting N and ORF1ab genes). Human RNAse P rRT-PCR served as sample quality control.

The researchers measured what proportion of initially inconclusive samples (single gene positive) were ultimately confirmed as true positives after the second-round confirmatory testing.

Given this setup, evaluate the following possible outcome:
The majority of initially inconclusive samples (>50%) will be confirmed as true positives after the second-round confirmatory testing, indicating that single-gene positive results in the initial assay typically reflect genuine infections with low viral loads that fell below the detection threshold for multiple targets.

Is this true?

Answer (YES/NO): YES